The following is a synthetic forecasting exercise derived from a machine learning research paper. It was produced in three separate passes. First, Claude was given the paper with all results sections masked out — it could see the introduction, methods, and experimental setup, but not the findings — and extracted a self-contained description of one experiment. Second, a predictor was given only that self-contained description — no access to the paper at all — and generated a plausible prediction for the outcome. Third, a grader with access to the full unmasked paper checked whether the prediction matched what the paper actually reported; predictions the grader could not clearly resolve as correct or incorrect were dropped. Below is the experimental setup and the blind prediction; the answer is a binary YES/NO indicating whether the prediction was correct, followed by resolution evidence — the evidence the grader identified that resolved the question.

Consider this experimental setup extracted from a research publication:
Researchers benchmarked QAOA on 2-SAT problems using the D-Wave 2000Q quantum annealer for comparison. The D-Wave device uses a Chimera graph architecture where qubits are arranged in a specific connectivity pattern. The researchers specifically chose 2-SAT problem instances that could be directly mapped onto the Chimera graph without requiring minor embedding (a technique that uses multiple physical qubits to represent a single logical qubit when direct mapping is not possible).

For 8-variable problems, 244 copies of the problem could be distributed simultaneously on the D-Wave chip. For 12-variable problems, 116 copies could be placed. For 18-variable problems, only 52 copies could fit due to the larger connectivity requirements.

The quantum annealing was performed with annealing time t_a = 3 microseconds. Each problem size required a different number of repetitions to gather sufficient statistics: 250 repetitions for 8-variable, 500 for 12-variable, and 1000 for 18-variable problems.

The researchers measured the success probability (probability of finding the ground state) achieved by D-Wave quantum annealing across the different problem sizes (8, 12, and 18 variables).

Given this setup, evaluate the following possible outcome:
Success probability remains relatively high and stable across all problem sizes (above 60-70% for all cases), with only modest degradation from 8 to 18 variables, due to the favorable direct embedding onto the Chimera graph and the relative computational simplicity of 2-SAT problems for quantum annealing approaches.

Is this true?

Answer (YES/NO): NO